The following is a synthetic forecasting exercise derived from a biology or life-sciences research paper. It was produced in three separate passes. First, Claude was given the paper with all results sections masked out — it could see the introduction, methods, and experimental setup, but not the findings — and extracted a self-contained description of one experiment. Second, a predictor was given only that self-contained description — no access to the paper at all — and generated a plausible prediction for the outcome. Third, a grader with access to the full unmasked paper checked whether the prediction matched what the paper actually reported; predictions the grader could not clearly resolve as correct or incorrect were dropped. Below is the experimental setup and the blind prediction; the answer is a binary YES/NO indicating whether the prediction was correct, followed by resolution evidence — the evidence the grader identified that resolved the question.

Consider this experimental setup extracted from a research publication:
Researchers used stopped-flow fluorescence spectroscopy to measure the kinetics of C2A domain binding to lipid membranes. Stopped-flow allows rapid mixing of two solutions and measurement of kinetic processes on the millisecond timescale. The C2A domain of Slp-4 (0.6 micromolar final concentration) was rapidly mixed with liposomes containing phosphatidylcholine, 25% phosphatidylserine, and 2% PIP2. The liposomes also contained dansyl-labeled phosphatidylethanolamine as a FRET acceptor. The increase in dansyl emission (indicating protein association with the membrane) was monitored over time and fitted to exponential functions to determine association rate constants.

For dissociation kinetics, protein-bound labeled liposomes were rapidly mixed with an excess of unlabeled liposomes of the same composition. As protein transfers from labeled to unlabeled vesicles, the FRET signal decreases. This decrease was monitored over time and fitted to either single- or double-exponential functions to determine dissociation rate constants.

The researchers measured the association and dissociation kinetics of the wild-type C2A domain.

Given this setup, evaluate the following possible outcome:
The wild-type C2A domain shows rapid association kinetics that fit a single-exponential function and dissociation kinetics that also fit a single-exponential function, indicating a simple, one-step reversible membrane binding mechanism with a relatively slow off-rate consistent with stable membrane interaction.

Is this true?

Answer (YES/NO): NO